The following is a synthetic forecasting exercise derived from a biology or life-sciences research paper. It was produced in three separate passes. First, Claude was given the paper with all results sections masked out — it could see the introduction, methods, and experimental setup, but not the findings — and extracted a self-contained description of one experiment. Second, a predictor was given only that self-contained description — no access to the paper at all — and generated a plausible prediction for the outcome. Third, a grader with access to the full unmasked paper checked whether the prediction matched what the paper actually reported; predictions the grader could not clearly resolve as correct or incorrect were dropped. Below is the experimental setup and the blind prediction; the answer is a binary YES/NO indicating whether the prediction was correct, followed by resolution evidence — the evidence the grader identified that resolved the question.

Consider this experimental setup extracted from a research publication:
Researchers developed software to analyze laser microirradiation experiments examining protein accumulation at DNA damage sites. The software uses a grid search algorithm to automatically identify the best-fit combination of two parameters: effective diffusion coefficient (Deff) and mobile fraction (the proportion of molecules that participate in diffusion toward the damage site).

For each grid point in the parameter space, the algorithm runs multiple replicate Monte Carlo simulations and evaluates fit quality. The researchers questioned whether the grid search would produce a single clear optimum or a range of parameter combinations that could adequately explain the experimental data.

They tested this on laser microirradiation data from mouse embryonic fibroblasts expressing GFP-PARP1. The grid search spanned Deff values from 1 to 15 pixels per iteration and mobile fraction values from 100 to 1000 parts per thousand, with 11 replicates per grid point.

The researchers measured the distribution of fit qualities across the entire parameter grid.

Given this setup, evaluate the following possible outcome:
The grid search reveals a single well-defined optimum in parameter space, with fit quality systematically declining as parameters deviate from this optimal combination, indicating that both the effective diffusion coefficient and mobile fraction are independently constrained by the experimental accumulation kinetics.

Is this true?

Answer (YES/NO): NO